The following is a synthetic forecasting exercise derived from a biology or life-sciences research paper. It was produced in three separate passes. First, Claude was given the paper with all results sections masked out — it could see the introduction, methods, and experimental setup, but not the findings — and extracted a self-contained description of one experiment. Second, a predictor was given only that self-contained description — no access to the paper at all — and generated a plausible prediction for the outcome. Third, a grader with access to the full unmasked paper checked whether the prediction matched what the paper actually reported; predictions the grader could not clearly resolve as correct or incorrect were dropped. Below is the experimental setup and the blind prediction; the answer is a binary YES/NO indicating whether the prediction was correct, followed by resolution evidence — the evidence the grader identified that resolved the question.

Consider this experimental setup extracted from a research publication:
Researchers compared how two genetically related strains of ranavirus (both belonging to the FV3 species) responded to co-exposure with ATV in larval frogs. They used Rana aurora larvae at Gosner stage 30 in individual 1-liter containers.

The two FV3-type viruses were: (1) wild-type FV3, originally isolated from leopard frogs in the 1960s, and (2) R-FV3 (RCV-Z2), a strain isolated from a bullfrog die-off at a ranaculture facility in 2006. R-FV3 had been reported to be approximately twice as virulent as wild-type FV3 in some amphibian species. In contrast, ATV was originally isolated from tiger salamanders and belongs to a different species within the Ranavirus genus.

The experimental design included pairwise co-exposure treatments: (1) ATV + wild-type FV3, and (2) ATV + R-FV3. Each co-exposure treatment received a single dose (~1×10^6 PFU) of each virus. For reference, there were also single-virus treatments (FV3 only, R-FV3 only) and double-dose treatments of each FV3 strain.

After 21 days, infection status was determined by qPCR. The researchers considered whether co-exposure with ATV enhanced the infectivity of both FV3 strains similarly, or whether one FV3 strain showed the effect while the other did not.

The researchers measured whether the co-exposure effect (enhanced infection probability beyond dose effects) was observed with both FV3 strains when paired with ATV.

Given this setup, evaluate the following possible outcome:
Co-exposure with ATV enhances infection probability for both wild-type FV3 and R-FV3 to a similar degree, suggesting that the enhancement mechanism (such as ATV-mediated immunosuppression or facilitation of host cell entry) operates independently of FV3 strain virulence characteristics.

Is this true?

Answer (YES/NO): YES